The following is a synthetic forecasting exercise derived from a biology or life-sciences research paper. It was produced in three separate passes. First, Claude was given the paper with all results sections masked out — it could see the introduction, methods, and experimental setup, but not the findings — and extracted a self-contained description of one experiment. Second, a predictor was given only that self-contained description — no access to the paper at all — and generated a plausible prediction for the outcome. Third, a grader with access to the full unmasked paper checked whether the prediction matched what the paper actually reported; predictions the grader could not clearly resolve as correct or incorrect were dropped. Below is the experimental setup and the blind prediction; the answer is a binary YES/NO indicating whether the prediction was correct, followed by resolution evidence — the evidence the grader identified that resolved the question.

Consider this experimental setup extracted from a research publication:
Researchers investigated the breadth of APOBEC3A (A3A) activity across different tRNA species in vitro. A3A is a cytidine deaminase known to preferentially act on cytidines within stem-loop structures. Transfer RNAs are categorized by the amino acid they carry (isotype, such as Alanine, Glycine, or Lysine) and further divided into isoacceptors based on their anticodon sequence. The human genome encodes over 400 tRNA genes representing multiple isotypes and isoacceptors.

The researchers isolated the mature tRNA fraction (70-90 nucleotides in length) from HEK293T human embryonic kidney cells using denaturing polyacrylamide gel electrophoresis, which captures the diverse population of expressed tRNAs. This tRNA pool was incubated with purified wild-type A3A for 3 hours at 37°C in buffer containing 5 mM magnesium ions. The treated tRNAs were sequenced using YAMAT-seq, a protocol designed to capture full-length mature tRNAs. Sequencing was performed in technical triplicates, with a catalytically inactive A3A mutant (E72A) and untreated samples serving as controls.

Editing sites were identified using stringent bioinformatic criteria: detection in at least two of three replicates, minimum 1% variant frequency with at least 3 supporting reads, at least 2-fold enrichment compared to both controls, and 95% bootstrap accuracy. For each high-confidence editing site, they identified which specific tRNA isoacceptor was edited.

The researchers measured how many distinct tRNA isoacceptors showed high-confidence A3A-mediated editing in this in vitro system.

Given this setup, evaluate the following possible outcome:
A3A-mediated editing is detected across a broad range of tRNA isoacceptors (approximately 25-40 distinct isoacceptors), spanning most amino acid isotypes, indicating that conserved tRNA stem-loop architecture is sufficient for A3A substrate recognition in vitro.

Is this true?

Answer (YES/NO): NO